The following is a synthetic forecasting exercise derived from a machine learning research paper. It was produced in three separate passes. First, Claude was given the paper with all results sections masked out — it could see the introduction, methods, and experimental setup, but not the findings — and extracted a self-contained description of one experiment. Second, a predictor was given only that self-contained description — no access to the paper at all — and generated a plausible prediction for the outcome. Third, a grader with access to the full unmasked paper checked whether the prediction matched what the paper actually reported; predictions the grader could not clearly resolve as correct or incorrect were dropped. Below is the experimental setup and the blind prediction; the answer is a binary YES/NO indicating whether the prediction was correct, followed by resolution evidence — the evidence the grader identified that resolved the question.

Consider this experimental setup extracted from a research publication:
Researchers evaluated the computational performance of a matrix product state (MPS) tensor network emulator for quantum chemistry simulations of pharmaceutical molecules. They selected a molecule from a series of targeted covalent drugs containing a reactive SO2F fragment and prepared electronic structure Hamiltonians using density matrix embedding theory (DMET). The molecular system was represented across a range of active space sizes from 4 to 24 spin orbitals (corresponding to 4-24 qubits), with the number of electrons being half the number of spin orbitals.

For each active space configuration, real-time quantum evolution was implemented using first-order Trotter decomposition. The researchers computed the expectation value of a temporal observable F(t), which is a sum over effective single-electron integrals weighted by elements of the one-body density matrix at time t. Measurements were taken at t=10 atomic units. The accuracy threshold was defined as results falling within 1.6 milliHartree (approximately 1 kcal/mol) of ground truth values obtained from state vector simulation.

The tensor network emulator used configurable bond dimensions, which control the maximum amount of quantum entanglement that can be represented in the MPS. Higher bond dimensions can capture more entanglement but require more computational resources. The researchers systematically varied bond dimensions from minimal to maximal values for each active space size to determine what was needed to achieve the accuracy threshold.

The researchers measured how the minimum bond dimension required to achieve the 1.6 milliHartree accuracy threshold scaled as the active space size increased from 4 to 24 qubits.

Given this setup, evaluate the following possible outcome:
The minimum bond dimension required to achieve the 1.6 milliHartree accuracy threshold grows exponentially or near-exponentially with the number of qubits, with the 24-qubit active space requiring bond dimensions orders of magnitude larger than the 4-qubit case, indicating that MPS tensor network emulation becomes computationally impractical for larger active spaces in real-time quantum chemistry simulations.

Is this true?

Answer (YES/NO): YES